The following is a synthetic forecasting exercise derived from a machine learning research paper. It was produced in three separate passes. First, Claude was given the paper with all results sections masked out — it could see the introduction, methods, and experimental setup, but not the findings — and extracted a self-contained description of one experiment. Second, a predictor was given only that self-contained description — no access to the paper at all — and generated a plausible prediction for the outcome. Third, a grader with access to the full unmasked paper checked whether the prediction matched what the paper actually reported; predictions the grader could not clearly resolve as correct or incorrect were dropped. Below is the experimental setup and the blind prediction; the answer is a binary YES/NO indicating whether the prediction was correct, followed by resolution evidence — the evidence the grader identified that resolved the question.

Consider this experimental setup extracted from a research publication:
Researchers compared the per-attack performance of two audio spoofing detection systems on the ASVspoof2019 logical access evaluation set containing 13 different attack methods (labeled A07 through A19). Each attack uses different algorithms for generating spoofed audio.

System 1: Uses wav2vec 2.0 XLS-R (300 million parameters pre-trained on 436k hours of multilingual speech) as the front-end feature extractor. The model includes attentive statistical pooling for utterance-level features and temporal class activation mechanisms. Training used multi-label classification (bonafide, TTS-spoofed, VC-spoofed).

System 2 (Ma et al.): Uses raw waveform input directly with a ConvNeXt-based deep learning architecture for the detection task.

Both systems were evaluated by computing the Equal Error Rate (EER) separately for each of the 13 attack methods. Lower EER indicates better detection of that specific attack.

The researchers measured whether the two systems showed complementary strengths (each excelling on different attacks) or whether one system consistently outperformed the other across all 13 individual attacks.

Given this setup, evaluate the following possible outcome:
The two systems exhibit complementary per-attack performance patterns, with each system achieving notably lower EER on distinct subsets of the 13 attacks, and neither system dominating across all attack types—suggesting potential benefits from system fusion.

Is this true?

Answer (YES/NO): YES